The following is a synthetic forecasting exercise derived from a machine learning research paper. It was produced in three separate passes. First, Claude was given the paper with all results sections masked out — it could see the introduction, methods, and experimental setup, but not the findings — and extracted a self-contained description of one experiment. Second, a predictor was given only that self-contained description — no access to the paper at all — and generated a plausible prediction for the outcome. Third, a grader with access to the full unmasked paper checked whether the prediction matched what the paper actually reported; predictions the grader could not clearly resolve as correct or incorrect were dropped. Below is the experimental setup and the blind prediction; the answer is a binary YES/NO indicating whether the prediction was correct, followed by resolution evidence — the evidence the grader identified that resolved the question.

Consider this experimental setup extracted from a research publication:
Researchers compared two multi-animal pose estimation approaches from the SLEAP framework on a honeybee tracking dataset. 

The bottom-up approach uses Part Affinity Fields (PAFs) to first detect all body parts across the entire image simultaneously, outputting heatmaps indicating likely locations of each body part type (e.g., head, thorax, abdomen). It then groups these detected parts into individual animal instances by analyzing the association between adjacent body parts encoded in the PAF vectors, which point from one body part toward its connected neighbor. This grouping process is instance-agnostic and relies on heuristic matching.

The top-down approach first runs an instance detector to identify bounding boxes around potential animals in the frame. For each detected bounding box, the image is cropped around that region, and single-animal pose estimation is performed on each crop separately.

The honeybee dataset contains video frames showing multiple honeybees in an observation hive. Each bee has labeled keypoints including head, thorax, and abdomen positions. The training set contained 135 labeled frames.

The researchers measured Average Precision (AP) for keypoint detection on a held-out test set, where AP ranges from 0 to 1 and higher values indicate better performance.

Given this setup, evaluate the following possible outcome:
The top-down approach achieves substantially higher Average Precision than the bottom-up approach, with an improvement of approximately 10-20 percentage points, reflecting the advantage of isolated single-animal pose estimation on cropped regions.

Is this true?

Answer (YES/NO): NO